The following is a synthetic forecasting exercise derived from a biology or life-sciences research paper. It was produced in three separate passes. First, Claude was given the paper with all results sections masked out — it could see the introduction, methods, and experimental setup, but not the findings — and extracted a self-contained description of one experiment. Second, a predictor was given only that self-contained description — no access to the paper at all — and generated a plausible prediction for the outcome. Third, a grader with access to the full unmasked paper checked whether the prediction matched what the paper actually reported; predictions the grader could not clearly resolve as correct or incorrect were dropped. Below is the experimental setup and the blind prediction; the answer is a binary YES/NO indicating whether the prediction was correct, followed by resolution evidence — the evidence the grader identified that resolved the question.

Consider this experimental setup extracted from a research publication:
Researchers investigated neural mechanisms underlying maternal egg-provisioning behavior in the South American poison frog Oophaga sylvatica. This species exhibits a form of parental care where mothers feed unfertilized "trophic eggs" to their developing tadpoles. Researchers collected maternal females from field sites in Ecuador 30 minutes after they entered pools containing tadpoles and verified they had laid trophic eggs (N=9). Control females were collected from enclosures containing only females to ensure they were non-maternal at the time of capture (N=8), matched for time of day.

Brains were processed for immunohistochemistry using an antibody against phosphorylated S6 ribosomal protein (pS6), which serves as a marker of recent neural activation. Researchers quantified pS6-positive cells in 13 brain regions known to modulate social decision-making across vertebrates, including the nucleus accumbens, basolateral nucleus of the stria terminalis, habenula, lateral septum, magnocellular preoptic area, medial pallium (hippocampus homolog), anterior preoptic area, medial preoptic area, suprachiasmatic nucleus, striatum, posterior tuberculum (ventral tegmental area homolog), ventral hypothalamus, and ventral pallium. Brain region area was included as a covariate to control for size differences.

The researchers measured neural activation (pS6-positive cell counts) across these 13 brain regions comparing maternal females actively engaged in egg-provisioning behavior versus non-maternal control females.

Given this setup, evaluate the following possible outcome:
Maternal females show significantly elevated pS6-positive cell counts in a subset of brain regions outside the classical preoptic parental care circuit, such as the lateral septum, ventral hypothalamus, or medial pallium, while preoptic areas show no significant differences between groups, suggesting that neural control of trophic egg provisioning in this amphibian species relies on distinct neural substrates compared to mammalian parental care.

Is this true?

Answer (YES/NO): NO